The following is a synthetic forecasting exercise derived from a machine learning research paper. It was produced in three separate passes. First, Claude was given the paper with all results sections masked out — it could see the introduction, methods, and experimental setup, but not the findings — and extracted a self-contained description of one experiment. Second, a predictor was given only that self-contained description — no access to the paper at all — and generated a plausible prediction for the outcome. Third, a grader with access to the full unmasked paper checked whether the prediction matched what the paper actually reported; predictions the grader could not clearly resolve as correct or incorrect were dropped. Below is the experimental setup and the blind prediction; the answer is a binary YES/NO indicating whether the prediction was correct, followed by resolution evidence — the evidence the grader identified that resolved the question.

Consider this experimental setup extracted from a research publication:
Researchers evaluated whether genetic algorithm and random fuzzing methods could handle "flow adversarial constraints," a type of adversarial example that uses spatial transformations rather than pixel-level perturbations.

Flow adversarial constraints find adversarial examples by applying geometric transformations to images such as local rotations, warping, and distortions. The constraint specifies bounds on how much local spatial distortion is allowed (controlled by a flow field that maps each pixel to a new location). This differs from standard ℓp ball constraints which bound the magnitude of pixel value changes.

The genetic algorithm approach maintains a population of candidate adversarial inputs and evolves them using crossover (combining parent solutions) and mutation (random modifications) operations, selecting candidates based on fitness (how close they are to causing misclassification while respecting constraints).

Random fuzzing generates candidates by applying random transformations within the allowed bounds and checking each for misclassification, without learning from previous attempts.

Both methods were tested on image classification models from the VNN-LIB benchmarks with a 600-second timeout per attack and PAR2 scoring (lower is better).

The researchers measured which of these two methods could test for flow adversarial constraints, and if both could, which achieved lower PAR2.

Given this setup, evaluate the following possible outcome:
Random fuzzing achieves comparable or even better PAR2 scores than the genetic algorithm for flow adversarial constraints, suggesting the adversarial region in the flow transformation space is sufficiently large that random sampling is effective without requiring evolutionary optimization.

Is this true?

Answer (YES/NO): NO